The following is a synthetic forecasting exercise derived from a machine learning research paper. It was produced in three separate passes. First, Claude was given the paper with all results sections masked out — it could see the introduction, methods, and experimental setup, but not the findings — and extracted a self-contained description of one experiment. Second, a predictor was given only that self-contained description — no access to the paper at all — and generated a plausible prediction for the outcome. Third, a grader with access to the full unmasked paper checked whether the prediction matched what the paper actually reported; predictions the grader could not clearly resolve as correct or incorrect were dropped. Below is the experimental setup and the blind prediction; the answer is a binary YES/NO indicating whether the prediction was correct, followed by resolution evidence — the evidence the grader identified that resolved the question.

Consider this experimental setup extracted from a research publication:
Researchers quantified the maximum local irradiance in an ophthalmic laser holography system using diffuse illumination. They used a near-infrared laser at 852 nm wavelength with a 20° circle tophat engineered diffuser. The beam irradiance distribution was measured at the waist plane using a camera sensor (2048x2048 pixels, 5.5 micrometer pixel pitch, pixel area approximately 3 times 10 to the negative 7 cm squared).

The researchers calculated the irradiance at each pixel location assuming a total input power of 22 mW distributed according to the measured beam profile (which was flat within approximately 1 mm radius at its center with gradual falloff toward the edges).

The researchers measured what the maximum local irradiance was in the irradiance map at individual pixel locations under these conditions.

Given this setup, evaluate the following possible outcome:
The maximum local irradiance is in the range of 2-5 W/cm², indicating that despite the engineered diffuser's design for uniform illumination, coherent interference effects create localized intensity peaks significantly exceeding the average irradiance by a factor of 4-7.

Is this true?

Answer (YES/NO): NO